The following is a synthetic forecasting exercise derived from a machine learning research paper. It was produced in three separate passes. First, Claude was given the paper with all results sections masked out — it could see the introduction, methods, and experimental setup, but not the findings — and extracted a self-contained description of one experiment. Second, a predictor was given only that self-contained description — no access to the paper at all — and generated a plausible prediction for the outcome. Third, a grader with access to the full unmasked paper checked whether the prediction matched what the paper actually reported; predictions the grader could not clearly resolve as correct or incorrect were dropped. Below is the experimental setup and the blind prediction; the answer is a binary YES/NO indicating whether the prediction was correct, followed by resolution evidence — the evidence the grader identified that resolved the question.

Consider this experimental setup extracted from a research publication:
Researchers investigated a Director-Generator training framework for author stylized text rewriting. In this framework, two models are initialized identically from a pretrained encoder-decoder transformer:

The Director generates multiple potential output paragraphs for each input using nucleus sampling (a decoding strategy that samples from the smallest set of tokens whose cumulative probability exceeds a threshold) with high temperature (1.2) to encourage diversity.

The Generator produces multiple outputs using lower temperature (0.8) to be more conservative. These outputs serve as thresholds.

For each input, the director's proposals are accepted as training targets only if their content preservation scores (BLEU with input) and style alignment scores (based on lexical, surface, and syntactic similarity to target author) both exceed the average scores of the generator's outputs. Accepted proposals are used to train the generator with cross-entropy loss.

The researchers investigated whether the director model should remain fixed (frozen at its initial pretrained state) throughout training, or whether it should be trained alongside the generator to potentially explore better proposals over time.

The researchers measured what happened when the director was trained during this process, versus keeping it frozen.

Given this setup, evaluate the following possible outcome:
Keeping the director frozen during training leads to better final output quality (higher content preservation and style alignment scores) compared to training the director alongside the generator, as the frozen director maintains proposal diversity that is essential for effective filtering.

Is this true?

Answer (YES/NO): YES